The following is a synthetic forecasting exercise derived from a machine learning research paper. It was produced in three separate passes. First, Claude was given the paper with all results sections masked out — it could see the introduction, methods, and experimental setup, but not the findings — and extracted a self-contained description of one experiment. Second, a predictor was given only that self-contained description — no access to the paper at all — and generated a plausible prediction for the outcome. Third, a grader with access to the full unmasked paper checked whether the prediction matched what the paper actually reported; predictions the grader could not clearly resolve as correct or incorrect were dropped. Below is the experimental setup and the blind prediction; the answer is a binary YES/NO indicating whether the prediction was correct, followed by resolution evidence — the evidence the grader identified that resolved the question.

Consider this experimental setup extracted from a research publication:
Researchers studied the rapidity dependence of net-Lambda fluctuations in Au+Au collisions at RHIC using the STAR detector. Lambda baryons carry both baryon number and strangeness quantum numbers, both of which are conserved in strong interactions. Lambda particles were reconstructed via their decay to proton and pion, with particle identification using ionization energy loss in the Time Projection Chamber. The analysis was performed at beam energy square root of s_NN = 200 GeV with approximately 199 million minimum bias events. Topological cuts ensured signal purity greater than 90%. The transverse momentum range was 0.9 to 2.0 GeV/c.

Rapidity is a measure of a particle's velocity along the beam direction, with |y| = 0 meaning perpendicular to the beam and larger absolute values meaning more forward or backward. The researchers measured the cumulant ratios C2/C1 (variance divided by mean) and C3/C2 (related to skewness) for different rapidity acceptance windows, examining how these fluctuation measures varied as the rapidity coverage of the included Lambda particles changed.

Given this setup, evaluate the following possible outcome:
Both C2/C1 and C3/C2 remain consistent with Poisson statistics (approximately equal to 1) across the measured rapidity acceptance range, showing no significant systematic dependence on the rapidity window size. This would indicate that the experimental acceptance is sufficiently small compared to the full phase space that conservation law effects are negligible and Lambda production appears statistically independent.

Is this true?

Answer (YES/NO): NO